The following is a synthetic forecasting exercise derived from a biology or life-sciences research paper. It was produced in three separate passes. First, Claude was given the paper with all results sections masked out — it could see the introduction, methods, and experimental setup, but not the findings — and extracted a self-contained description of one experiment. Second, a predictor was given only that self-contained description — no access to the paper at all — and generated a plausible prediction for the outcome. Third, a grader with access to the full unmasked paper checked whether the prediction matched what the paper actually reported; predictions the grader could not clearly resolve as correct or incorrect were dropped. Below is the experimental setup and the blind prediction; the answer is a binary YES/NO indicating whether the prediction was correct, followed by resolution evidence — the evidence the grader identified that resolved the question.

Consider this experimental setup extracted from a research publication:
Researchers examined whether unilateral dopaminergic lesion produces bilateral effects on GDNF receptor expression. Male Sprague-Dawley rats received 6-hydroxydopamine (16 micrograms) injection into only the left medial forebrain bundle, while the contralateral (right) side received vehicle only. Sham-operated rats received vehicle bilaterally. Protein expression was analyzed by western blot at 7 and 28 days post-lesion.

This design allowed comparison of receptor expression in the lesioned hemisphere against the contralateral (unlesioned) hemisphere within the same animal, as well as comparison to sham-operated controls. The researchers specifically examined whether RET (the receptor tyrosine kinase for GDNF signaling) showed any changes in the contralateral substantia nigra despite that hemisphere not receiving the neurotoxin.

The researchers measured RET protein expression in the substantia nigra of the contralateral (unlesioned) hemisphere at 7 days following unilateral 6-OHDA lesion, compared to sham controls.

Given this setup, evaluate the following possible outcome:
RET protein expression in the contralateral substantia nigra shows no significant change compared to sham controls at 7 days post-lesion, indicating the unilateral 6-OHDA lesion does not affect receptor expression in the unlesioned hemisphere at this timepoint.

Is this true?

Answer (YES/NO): NO